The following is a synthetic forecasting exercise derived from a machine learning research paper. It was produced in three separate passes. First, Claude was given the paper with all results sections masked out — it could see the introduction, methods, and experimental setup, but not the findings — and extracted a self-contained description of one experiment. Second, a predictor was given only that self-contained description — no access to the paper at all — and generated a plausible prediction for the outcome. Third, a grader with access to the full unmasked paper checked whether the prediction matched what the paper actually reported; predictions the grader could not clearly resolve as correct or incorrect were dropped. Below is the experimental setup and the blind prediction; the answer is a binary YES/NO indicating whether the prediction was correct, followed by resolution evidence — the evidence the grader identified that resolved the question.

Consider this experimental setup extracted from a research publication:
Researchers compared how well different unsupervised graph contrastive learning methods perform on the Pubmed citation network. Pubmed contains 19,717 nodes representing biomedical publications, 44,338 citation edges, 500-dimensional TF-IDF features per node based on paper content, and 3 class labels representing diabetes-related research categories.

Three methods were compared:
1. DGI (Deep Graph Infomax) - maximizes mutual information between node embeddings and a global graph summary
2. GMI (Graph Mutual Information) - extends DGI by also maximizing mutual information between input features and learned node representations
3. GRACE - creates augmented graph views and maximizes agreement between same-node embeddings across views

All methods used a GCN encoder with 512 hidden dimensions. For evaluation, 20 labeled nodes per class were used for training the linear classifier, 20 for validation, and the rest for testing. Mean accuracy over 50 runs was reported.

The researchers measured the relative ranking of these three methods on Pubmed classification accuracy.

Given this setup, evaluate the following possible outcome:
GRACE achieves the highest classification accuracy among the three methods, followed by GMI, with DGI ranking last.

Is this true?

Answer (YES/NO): YES